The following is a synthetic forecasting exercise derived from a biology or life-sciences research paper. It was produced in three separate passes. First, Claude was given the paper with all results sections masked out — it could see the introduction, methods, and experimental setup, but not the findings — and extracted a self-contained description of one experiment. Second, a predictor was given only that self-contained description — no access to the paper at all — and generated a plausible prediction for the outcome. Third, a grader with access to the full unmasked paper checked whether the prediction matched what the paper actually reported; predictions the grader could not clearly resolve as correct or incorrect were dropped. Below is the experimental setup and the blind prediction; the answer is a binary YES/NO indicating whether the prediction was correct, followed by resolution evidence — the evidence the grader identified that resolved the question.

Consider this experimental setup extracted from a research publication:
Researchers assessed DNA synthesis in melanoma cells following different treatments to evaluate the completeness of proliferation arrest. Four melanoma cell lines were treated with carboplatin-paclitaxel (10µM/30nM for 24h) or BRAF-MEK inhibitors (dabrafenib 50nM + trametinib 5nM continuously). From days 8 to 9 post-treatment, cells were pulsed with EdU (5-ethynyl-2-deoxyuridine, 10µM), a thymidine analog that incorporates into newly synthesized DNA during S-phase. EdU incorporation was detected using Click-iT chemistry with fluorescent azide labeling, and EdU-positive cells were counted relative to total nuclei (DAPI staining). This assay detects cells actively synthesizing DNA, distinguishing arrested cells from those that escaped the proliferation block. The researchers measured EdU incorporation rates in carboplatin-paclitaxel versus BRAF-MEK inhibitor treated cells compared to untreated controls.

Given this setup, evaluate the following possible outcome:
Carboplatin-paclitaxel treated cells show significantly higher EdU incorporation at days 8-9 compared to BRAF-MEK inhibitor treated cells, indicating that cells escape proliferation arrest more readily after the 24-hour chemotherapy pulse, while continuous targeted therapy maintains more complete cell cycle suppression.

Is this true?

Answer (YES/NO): NO